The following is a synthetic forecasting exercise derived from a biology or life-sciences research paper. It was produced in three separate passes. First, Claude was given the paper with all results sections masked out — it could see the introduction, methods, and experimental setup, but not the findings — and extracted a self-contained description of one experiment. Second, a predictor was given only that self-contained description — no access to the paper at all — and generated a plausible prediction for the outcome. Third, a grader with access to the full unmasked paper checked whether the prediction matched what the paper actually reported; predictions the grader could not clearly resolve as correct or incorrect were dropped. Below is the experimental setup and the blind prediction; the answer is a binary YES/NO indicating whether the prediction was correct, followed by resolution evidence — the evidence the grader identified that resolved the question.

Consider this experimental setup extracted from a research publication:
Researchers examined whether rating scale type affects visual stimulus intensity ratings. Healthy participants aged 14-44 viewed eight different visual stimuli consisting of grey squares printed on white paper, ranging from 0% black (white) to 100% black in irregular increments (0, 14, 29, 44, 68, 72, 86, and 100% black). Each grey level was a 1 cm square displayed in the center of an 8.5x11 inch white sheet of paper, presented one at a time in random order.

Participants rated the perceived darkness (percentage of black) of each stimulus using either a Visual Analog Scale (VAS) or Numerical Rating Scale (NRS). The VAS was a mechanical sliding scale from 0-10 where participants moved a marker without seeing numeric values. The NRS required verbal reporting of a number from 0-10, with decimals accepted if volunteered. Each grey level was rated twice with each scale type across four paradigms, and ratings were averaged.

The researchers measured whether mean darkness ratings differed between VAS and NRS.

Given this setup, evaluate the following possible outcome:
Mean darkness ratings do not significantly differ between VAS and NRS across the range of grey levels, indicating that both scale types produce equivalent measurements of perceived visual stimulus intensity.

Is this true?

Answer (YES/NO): NO